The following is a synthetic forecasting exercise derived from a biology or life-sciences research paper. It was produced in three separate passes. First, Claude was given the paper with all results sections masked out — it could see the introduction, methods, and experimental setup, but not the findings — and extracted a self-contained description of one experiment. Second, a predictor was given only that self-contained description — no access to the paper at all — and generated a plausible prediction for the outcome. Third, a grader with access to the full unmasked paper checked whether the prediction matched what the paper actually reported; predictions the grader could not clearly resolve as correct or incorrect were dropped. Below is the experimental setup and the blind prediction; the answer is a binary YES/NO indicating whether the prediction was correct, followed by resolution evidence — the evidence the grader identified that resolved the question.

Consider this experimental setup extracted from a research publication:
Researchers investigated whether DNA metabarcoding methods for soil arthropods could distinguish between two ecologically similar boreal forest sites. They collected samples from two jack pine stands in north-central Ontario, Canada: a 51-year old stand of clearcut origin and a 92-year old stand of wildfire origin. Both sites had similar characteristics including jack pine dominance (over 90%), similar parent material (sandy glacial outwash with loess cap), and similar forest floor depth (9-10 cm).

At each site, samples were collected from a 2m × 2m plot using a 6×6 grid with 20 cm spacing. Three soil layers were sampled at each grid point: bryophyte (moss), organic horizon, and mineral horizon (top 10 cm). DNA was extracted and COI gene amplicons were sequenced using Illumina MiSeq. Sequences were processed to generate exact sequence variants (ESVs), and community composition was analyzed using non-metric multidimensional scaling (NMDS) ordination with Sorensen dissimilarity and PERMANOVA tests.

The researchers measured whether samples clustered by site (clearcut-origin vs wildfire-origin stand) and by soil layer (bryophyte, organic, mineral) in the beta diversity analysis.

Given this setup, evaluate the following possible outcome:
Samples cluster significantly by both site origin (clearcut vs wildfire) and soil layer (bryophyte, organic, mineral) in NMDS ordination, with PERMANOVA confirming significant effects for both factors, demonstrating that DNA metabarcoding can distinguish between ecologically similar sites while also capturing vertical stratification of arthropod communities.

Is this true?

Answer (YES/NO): YES